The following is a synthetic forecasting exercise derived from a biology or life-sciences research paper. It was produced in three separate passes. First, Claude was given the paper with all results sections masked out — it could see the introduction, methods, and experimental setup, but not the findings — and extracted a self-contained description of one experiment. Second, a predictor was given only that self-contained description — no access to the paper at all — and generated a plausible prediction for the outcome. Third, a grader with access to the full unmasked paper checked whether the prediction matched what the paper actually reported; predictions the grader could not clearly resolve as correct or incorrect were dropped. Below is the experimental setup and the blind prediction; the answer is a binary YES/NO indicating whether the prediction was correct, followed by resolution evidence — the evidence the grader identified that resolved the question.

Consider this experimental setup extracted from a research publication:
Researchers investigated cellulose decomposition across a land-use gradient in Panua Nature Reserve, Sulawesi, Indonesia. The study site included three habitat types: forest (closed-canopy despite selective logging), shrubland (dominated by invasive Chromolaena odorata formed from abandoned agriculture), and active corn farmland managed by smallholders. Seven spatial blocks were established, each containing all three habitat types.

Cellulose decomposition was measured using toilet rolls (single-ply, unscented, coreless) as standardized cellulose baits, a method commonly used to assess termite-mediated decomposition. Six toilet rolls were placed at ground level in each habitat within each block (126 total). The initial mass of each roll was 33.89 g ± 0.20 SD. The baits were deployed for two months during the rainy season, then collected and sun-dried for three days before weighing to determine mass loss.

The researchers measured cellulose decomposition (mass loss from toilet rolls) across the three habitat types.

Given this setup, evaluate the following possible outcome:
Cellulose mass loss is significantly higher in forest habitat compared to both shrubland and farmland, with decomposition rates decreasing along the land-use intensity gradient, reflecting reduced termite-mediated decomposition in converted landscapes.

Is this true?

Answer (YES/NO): NO